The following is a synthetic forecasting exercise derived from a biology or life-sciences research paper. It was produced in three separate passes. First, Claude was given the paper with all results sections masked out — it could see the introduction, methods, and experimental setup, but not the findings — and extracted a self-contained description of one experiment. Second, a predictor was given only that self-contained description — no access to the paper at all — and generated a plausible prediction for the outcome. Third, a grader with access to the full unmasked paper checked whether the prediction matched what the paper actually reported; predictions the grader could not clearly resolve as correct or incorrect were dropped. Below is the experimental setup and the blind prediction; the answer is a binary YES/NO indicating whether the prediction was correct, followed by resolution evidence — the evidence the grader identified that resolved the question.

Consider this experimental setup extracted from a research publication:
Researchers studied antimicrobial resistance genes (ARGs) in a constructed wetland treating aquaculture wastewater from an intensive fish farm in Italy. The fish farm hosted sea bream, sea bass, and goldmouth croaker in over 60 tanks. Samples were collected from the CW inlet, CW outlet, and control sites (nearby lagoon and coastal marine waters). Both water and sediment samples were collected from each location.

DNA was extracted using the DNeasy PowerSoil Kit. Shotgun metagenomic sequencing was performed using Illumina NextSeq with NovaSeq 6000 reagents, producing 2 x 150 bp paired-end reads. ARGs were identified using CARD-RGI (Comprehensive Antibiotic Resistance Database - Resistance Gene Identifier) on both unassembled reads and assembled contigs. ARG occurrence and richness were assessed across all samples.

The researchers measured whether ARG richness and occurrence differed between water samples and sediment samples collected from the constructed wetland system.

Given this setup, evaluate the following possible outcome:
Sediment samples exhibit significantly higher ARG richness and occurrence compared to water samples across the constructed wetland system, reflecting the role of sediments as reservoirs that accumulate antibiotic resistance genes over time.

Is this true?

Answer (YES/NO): NO